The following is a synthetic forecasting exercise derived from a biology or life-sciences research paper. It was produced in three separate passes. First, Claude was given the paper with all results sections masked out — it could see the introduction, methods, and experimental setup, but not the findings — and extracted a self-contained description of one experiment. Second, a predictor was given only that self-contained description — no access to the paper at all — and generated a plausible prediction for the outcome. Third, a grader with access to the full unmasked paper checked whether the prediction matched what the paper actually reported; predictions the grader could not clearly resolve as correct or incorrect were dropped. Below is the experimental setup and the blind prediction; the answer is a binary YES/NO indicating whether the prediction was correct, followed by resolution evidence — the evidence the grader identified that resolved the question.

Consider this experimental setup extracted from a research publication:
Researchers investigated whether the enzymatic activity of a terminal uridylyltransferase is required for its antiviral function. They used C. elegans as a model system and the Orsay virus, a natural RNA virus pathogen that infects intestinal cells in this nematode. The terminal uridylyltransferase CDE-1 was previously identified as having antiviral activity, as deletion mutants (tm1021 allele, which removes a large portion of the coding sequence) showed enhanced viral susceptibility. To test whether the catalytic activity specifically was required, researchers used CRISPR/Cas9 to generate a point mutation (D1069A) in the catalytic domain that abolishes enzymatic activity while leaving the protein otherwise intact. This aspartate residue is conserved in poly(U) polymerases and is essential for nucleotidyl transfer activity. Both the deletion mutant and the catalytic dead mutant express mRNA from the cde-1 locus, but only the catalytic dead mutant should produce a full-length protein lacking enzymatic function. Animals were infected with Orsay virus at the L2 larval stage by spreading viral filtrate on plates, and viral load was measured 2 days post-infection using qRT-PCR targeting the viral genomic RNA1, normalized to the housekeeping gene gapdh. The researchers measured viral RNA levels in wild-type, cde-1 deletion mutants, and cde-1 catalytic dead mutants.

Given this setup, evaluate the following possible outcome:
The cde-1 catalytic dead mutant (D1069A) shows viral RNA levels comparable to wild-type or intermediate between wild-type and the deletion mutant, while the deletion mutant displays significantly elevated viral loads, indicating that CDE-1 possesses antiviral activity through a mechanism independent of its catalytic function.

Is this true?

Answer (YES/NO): NO